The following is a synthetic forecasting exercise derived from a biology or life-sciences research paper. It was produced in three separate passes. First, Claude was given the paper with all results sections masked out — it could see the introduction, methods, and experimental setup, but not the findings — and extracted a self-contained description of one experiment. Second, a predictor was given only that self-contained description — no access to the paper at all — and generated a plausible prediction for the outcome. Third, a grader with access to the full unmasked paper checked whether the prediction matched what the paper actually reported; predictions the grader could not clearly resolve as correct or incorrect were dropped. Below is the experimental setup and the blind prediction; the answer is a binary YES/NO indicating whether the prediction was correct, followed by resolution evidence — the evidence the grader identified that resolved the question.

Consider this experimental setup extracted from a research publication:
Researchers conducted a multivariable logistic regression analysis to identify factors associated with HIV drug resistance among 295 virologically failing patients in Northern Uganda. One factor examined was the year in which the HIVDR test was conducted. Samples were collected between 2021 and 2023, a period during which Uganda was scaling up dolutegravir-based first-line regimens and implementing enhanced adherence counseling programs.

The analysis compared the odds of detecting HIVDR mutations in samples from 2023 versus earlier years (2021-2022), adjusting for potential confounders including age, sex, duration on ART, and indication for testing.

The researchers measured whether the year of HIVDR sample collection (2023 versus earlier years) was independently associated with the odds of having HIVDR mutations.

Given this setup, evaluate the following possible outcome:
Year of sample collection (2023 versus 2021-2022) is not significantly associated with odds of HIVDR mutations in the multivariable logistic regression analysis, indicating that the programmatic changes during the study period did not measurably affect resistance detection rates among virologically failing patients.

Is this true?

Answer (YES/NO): NO